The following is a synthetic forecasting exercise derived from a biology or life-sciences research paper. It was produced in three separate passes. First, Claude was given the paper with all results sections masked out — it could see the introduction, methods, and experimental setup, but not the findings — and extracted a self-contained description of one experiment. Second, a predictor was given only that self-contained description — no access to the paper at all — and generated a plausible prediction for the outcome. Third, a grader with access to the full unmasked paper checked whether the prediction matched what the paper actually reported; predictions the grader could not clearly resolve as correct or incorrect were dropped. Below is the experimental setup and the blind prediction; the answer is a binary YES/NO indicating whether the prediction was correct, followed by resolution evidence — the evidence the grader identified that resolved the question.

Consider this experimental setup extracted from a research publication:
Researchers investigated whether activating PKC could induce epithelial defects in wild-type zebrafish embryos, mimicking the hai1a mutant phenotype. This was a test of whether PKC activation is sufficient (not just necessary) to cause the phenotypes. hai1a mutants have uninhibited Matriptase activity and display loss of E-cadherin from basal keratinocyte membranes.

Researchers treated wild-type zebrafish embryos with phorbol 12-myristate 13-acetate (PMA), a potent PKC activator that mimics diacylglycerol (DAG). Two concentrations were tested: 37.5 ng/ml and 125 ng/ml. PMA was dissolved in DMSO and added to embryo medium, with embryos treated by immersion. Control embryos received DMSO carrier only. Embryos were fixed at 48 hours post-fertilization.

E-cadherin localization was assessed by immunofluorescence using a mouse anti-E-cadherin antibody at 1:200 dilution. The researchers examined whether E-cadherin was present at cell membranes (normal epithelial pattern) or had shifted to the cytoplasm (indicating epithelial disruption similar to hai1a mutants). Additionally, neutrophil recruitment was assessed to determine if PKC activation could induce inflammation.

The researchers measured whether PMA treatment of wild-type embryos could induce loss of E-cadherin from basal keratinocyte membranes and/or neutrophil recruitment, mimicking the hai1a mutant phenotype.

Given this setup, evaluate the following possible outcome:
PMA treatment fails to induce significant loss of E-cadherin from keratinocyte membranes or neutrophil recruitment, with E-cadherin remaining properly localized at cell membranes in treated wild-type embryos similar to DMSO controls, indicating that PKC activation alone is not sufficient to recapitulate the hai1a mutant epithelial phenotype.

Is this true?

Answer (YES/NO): NO